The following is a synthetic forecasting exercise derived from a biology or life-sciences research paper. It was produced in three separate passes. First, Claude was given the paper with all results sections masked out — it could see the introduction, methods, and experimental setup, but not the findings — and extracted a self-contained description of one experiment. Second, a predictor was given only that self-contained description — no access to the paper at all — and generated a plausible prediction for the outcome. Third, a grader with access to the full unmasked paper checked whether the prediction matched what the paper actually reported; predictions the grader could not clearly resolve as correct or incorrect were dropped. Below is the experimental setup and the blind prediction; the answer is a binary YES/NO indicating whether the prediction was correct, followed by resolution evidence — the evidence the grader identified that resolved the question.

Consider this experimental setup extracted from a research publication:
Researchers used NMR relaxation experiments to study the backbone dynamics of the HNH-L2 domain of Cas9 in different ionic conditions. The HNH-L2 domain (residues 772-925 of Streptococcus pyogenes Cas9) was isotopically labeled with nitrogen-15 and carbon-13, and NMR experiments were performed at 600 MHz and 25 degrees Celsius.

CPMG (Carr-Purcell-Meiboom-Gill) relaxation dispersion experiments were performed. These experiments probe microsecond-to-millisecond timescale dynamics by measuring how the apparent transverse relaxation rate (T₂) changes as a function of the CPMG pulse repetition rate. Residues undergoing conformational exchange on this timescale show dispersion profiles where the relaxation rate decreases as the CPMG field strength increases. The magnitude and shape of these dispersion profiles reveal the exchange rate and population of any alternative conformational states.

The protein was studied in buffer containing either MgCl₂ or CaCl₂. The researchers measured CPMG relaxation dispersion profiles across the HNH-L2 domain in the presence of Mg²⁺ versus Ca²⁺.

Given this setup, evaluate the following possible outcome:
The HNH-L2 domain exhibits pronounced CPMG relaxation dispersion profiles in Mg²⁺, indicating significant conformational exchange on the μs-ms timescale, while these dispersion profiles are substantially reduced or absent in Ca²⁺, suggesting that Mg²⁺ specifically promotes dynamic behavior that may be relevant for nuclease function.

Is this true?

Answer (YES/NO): NO